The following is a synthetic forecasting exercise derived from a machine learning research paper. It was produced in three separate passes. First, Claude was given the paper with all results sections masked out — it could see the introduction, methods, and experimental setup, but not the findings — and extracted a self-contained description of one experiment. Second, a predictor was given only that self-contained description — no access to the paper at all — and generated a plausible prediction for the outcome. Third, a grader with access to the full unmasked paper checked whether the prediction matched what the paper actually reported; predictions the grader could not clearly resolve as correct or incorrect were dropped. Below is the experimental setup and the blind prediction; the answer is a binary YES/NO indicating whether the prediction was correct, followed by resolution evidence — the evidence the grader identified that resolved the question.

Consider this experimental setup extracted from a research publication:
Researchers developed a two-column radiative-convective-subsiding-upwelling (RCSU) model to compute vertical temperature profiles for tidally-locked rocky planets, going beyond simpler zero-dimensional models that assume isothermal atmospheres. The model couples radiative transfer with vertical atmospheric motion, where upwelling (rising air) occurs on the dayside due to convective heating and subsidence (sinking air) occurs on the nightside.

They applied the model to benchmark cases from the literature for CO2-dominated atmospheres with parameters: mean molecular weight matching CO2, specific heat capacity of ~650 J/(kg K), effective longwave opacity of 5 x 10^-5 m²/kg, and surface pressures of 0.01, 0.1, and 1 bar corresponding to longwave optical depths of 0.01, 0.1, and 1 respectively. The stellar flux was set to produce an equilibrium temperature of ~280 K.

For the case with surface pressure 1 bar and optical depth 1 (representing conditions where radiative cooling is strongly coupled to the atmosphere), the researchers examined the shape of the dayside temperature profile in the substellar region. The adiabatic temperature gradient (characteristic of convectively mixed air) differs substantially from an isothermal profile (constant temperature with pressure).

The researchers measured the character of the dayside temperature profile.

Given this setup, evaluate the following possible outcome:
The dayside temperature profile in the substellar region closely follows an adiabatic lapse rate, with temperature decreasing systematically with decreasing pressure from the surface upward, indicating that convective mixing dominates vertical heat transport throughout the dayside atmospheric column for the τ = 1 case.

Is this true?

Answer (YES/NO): NO